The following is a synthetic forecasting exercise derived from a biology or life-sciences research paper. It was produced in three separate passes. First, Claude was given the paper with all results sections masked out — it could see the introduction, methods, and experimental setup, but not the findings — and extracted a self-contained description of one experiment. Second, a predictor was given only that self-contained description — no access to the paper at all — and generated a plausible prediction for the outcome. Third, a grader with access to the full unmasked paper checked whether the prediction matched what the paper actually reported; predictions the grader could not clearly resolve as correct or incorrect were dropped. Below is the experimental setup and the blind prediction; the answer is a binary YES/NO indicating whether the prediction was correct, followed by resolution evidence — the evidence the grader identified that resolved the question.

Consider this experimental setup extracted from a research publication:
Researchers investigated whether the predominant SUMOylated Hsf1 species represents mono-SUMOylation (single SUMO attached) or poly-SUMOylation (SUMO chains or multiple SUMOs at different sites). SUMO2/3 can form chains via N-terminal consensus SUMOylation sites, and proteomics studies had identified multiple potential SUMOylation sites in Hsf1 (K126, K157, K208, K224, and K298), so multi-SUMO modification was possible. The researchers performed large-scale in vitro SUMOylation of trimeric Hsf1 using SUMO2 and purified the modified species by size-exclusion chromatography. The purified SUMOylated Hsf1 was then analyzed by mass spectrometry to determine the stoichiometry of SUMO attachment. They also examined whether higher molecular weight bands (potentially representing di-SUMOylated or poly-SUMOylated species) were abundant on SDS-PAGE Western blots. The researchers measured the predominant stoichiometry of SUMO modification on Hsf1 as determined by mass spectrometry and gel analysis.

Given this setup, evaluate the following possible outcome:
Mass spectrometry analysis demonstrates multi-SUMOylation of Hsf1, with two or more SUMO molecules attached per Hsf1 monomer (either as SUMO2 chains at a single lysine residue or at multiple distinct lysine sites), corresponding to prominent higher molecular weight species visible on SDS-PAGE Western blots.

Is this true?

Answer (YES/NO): NO